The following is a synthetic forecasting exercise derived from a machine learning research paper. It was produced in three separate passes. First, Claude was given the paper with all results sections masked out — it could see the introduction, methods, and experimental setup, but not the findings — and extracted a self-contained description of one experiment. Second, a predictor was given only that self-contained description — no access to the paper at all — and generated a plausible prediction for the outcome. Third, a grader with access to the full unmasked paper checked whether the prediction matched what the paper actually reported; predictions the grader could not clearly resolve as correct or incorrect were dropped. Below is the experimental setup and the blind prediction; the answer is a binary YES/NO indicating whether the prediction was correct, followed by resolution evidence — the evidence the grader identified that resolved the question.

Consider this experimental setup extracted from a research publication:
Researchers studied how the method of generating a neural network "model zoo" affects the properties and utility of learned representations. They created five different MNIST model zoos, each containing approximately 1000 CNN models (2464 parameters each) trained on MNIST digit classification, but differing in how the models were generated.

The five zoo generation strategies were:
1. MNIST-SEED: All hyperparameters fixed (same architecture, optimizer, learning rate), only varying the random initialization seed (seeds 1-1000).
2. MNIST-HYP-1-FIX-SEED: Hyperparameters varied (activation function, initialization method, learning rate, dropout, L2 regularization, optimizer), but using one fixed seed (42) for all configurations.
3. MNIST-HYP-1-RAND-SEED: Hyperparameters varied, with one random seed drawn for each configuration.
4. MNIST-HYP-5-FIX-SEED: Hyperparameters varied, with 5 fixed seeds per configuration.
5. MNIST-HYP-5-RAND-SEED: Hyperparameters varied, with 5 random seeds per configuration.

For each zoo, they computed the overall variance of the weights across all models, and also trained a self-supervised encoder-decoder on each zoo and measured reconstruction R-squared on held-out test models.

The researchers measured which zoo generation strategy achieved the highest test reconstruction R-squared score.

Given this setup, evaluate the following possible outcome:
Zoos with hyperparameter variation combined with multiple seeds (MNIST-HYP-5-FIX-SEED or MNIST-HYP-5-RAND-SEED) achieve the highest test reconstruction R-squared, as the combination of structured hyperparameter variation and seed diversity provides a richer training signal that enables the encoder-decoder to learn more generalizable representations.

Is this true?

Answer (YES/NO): NO